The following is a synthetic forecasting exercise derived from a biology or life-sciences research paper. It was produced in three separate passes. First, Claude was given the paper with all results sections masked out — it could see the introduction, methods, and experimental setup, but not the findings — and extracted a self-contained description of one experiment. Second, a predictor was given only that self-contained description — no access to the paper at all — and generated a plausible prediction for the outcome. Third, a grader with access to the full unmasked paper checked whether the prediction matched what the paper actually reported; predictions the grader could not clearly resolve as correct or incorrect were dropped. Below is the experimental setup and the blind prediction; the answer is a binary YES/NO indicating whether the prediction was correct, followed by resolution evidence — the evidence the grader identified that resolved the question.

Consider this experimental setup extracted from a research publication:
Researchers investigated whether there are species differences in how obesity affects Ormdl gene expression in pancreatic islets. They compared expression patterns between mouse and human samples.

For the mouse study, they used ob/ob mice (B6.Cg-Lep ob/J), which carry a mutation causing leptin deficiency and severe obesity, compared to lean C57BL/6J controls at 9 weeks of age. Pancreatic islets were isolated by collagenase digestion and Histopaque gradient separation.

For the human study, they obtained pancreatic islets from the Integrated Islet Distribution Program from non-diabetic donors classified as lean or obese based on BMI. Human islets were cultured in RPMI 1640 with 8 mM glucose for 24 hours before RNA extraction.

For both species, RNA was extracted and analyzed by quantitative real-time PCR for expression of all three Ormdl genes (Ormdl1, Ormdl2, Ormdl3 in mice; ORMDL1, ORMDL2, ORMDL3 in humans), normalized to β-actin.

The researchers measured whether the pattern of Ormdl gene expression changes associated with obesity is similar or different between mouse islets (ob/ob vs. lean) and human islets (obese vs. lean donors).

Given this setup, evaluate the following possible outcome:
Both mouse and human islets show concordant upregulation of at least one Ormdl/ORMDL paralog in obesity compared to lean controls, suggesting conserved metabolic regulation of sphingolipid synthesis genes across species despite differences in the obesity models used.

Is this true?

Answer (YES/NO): NO